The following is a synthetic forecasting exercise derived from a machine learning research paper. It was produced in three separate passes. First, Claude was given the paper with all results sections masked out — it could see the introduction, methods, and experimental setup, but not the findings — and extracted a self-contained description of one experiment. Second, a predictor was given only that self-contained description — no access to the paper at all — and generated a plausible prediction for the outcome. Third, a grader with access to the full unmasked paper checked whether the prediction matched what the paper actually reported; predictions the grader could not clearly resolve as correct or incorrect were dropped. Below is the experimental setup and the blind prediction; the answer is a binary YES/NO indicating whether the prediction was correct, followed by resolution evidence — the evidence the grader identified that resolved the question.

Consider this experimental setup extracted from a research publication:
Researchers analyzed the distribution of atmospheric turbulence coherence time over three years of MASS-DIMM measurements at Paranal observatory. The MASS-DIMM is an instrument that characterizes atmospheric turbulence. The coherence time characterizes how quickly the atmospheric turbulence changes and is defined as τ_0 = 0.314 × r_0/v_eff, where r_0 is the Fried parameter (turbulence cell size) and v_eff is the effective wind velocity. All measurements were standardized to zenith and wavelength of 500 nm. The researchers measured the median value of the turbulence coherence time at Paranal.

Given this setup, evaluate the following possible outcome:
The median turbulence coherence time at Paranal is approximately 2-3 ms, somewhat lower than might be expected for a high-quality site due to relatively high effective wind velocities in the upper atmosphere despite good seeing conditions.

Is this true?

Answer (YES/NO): NO